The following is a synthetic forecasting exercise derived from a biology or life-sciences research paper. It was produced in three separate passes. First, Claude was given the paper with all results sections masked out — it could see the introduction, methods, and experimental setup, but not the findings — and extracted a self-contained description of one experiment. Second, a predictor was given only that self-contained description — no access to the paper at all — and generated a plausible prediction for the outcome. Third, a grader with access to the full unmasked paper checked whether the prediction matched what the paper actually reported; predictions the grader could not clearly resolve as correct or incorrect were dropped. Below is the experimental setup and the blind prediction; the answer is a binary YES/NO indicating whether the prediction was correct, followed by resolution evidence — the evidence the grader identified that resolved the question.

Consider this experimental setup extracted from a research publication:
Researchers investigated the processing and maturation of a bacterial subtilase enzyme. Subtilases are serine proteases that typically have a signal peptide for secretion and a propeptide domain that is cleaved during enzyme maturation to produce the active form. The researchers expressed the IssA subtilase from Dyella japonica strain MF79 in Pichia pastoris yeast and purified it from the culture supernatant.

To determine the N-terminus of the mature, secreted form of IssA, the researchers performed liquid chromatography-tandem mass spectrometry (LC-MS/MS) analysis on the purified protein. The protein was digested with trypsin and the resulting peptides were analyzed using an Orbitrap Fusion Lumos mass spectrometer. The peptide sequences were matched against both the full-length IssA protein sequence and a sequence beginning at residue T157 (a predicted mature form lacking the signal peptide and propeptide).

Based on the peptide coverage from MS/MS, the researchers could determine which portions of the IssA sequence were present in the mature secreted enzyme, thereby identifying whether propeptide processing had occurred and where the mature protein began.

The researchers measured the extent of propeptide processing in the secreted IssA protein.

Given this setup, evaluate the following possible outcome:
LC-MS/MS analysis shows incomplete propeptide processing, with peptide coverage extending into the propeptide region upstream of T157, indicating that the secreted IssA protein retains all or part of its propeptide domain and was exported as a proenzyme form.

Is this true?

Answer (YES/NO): NO